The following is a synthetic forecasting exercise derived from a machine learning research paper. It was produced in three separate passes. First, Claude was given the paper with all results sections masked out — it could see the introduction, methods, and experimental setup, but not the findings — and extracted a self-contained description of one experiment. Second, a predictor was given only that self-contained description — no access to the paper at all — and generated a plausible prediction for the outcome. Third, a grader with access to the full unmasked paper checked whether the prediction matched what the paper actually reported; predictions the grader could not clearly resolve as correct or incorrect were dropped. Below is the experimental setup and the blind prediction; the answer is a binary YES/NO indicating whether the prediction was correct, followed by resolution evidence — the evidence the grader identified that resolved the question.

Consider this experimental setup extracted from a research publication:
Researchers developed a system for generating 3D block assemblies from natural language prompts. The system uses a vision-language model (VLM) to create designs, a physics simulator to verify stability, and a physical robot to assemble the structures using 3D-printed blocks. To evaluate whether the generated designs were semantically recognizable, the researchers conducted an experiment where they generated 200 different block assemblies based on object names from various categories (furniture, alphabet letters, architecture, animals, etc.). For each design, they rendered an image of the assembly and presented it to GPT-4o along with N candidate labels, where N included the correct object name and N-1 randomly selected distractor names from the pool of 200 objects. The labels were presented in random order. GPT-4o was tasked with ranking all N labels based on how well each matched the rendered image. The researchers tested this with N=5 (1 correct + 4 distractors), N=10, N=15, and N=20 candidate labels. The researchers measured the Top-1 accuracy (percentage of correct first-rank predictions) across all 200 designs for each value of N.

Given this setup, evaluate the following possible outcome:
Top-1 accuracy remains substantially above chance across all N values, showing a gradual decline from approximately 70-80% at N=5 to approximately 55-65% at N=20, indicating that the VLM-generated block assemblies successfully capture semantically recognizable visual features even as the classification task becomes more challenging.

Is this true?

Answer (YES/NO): NO